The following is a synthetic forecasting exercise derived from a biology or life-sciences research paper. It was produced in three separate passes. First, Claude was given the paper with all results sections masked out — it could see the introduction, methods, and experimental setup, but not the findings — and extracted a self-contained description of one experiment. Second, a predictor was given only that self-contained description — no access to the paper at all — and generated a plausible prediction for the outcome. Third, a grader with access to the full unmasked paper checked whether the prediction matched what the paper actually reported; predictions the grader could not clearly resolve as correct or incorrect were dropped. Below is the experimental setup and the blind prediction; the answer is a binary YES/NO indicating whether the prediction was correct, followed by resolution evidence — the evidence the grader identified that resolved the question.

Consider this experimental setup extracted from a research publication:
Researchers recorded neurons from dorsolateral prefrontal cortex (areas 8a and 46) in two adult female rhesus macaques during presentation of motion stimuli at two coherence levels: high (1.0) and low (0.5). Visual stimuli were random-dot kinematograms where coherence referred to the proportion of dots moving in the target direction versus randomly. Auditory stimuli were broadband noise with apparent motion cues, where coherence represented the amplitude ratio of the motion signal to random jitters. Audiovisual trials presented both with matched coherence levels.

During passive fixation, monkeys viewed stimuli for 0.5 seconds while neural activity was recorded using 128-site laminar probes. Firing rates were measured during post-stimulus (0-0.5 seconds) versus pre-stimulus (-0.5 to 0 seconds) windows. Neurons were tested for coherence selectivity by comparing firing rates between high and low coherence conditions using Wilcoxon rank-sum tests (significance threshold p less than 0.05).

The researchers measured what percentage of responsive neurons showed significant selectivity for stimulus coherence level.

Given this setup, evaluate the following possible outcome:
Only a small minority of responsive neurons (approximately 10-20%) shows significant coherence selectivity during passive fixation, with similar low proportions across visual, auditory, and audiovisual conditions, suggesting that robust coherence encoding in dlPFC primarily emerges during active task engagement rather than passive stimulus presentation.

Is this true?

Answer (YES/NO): YES